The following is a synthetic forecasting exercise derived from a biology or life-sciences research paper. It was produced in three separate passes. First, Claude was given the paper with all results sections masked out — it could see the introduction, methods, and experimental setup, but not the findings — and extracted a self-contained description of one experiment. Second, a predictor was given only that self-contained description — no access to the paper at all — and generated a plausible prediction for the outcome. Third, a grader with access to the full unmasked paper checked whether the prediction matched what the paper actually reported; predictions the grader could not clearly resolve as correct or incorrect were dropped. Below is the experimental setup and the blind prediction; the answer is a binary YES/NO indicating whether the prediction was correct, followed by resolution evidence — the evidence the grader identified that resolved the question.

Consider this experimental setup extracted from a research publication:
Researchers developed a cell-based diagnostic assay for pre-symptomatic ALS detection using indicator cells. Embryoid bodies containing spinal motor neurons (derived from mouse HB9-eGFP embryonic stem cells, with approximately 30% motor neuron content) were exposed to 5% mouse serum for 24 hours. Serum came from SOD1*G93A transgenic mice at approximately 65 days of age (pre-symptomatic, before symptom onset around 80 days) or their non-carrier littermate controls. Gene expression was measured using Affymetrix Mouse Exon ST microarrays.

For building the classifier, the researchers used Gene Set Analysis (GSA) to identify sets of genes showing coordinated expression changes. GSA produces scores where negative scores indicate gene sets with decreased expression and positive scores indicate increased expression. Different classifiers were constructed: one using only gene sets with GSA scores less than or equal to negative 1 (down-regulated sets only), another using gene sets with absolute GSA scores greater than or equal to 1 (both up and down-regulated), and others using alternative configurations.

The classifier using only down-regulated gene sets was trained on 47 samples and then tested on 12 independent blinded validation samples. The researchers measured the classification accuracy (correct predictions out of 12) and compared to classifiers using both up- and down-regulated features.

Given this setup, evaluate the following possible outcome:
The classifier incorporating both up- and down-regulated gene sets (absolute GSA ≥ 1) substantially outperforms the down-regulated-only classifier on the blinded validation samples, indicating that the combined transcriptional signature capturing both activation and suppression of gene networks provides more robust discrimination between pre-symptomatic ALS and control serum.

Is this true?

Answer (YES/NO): NO